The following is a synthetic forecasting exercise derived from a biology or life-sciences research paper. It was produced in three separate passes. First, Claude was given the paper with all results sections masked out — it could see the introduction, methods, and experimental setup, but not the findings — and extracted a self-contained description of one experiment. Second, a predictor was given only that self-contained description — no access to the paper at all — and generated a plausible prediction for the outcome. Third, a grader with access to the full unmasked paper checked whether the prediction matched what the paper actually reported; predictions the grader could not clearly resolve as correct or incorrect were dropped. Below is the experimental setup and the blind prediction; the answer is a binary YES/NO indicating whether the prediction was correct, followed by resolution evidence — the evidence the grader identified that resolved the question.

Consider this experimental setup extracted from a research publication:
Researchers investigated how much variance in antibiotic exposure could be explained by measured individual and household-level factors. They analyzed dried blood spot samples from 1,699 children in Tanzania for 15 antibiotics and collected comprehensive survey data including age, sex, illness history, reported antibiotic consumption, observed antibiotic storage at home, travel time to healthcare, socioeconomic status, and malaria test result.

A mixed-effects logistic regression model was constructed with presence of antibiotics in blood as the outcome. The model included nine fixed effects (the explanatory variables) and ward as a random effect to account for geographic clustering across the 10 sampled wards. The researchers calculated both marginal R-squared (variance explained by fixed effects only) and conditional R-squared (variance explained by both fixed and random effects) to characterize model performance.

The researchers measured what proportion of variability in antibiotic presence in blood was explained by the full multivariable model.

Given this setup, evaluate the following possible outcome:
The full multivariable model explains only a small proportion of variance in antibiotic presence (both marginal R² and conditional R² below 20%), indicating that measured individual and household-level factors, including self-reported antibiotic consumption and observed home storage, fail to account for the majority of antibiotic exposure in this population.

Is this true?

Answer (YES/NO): YES